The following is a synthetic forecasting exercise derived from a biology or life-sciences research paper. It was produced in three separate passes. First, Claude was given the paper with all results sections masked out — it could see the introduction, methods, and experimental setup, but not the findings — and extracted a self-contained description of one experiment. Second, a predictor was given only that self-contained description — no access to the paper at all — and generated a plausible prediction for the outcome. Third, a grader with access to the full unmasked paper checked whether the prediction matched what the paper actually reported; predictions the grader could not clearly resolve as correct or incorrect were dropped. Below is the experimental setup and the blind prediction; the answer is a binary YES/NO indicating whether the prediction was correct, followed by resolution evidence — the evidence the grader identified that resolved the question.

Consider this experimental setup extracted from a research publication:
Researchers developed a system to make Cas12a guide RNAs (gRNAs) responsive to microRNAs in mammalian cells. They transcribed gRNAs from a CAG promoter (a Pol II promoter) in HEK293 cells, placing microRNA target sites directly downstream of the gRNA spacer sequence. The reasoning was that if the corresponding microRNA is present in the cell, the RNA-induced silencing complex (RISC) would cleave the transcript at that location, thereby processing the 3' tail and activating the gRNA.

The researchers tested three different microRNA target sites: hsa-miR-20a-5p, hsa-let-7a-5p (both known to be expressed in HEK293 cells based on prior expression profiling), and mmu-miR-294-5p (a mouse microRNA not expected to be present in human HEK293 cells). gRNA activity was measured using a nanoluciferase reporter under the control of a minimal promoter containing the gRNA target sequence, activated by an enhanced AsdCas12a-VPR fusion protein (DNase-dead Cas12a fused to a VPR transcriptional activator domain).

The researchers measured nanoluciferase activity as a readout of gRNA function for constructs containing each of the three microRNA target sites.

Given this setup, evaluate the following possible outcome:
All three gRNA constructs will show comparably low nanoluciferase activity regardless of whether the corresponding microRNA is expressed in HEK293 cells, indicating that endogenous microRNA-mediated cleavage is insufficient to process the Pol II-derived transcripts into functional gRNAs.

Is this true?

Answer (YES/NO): NO